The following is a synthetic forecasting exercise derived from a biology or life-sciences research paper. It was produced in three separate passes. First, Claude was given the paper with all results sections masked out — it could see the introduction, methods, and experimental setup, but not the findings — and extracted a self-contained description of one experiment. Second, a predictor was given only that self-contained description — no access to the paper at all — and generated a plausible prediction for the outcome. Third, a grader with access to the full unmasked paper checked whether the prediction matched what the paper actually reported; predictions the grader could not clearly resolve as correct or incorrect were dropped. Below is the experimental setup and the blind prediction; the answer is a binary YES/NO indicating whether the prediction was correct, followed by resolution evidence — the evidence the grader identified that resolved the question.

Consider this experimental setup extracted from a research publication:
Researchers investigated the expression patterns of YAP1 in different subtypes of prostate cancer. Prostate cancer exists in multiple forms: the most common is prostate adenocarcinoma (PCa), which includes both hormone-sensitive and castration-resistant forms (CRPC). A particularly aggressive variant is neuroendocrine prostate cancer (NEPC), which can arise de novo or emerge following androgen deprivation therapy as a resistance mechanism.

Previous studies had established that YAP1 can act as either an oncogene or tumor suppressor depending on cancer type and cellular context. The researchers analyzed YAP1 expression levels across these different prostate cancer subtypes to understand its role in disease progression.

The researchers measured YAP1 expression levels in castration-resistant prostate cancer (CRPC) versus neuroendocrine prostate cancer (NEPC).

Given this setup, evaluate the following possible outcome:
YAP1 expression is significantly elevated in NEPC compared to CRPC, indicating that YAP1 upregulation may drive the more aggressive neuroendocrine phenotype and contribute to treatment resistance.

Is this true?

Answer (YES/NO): NO